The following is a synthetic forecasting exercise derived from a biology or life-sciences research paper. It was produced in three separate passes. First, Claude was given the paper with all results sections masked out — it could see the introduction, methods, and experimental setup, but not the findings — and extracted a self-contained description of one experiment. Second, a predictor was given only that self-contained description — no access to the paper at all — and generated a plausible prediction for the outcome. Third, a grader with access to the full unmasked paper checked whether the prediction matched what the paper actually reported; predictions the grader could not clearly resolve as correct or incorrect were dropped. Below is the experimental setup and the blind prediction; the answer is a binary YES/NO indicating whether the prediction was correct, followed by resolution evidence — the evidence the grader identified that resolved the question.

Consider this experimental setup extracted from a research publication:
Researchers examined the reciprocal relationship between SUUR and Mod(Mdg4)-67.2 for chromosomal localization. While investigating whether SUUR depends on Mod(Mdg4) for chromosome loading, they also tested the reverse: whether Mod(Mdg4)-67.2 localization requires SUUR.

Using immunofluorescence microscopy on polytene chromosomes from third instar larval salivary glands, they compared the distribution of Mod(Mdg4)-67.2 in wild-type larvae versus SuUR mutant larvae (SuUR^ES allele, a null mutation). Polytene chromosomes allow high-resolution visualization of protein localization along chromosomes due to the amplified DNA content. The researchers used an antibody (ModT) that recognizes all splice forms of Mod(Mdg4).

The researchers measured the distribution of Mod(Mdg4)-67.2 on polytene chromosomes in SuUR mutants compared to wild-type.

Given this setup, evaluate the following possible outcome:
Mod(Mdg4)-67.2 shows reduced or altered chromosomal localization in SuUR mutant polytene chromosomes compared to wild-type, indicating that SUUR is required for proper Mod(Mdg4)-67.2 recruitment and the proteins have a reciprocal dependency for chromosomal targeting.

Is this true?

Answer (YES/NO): NO